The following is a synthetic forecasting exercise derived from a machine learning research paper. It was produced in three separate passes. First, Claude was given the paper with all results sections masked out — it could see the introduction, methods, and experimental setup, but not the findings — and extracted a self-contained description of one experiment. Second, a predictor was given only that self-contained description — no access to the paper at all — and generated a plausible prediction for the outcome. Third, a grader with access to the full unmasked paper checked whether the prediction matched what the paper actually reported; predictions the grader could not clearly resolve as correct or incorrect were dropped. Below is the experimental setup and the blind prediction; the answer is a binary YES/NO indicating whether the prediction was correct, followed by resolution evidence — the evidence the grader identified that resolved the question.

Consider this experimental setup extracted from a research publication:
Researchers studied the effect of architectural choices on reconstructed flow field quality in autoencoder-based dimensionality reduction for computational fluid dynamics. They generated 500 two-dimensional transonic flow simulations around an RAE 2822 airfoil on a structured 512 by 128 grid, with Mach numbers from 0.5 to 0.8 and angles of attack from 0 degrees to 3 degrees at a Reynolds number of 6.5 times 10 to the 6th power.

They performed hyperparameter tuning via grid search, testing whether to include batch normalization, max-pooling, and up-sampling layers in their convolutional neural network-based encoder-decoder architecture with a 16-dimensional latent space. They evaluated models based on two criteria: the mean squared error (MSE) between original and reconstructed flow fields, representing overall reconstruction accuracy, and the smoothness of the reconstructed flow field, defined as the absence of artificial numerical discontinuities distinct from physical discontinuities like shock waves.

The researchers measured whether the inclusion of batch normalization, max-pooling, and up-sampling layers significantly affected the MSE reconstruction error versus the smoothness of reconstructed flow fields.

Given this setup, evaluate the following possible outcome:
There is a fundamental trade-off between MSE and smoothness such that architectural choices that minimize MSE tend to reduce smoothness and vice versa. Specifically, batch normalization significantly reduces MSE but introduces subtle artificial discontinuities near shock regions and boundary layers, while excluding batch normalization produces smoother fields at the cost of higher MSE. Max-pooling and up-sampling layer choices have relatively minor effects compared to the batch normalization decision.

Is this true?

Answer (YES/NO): NO